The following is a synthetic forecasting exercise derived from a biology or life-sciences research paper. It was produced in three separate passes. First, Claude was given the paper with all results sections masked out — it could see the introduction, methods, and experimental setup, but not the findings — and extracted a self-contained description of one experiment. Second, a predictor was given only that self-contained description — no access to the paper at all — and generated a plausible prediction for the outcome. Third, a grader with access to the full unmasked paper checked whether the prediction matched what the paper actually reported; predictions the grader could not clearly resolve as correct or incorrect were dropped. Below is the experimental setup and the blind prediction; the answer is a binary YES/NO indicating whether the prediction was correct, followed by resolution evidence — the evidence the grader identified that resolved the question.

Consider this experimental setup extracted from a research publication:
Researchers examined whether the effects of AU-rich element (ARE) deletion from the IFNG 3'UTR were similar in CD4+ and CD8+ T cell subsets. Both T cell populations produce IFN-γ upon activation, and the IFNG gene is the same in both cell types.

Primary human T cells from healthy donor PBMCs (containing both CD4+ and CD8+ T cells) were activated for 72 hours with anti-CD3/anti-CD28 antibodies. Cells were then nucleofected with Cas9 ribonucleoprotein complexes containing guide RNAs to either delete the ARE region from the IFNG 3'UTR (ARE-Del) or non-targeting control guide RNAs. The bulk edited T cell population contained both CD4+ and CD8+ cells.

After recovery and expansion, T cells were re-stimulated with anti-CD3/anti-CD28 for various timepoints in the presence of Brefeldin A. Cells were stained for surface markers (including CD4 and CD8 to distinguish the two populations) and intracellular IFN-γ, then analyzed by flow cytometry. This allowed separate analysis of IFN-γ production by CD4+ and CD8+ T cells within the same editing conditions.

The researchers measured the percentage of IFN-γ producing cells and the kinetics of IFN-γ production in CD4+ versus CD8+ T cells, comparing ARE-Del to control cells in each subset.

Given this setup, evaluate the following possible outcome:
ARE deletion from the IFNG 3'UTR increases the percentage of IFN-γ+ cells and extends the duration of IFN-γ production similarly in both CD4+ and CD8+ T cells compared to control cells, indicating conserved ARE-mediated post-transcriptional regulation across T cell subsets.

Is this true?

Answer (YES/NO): NO